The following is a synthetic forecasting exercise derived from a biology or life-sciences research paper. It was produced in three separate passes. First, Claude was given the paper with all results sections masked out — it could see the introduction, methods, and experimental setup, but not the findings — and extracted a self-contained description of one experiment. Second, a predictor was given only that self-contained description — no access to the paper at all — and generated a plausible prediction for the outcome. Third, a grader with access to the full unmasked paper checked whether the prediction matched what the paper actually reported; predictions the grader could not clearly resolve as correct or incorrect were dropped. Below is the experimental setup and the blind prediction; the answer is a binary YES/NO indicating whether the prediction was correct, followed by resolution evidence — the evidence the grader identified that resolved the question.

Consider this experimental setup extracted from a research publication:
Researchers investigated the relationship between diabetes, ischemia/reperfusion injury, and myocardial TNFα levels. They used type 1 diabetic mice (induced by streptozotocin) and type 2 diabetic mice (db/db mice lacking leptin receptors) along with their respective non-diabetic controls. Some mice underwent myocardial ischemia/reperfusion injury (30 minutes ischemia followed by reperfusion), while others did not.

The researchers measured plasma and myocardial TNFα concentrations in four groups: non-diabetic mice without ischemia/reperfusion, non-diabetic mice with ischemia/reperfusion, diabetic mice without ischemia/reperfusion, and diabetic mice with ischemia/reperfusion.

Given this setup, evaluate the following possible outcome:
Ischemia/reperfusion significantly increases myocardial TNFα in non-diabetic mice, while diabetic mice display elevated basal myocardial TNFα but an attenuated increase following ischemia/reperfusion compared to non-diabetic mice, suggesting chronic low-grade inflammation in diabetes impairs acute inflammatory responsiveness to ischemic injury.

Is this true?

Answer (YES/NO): NO